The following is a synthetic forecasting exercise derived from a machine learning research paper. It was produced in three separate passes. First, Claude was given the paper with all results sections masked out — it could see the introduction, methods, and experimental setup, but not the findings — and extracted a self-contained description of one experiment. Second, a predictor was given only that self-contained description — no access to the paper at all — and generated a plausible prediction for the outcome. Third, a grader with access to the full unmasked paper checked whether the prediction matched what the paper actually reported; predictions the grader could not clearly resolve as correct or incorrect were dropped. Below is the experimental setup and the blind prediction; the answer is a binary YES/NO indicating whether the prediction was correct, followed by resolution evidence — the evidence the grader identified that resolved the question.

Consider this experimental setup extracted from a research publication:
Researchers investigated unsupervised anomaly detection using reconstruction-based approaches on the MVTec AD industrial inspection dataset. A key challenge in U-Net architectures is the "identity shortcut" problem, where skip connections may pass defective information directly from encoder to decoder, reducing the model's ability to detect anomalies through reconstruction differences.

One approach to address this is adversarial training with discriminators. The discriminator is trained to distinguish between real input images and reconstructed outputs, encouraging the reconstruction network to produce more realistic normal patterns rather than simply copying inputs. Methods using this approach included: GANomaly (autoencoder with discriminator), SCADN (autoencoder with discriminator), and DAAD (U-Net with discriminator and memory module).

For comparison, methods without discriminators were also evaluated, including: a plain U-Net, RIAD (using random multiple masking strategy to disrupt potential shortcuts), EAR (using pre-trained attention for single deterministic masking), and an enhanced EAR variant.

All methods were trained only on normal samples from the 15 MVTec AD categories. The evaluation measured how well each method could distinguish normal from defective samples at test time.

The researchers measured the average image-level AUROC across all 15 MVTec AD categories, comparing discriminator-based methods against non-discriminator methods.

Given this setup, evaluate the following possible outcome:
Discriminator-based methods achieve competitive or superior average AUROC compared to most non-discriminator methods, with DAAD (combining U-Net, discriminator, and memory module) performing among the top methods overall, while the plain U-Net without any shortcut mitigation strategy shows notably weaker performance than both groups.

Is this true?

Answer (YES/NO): NO